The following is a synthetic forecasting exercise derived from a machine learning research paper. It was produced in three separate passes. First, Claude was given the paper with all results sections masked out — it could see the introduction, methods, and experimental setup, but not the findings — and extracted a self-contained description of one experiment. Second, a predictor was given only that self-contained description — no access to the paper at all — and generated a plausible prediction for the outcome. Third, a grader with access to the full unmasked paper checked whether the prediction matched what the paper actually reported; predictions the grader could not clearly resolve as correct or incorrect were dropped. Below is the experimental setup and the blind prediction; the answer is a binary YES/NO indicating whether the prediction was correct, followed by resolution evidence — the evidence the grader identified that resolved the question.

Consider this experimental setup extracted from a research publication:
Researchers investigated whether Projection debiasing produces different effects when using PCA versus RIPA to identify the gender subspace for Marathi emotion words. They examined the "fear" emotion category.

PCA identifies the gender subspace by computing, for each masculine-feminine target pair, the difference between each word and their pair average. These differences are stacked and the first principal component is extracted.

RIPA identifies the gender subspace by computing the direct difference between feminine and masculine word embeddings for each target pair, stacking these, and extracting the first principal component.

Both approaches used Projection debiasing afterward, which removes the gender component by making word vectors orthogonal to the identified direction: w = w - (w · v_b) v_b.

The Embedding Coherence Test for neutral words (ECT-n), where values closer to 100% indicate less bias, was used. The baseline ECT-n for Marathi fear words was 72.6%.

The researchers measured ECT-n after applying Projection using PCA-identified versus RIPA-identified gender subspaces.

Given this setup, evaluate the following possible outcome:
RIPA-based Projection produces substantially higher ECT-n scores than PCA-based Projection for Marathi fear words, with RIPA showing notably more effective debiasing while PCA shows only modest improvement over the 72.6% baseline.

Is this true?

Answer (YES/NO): NO